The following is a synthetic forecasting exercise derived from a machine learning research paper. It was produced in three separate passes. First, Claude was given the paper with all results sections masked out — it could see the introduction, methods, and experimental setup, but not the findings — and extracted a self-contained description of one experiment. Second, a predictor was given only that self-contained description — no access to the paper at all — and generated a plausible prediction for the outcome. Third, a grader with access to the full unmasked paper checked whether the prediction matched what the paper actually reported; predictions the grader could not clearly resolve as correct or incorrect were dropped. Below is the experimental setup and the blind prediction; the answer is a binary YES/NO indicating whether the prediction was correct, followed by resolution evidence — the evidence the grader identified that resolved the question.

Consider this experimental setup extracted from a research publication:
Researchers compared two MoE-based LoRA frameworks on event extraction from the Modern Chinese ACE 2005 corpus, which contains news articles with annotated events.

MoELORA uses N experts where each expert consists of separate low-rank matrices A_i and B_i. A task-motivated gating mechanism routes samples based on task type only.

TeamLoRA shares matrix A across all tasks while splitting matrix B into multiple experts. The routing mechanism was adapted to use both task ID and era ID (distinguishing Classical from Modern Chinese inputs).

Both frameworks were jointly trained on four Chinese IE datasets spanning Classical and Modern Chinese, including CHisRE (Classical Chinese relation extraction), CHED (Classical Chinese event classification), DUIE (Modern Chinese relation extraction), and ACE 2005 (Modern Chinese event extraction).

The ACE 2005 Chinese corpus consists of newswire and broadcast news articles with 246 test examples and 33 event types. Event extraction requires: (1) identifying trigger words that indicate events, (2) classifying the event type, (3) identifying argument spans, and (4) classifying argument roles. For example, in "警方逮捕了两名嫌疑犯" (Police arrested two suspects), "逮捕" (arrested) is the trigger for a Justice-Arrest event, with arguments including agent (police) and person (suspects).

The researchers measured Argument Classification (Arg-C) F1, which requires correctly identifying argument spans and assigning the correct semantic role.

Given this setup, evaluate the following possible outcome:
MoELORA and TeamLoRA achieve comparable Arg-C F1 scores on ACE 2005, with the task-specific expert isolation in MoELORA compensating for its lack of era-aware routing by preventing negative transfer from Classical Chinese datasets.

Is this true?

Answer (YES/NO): NO